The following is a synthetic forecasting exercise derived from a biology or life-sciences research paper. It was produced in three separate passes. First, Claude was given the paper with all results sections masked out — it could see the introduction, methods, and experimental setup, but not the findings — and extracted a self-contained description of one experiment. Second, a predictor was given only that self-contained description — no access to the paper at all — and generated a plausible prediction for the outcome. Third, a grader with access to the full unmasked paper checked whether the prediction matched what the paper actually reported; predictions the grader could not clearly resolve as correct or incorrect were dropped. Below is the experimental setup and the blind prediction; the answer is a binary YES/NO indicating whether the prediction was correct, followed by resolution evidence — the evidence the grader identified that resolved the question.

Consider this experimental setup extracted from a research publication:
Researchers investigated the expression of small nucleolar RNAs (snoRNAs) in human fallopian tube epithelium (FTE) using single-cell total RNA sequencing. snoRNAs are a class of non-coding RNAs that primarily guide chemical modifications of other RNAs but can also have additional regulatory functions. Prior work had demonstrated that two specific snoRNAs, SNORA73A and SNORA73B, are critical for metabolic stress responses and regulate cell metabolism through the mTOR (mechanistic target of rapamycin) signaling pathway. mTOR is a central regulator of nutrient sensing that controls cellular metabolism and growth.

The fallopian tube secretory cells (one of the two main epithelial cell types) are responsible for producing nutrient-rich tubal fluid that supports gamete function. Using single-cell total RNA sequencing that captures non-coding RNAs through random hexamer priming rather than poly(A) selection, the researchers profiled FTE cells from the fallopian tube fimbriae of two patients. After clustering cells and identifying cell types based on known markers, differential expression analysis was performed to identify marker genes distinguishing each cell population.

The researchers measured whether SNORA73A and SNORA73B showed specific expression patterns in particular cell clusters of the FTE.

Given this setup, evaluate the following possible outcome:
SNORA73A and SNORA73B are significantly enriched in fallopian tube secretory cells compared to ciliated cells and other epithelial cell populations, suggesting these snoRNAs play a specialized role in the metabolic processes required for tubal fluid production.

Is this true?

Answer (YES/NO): YES